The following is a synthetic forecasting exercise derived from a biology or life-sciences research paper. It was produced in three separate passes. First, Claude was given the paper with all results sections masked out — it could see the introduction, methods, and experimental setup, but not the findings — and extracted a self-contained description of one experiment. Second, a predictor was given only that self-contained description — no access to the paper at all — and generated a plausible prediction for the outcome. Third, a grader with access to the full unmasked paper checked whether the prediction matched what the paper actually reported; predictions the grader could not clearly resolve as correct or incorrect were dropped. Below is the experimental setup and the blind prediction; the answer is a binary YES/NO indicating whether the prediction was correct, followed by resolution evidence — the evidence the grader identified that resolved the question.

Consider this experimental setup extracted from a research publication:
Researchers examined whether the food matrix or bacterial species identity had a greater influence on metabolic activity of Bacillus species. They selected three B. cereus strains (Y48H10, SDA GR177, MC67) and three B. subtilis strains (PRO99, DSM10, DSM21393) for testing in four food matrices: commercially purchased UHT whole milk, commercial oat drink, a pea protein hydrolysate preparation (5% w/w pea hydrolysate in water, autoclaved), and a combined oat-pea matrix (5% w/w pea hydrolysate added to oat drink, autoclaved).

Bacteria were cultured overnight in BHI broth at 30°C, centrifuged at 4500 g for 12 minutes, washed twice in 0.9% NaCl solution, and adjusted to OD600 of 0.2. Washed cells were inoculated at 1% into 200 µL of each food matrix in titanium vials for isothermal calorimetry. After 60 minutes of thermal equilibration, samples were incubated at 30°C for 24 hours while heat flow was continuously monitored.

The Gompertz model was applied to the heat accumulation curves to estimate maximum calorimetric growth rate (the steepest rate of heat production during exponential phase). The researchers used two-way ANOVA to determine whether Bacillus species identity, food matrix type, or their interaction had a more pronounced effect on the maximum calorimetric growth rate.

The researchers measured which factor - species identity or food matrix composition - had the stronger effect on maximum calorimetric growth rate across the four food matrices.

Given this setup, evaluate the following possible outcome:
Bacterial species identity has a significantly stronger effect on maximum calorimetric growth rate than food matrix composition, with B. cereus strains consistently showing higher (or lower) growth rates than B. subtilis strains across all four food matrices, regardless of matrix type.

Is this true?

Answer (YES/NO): NO